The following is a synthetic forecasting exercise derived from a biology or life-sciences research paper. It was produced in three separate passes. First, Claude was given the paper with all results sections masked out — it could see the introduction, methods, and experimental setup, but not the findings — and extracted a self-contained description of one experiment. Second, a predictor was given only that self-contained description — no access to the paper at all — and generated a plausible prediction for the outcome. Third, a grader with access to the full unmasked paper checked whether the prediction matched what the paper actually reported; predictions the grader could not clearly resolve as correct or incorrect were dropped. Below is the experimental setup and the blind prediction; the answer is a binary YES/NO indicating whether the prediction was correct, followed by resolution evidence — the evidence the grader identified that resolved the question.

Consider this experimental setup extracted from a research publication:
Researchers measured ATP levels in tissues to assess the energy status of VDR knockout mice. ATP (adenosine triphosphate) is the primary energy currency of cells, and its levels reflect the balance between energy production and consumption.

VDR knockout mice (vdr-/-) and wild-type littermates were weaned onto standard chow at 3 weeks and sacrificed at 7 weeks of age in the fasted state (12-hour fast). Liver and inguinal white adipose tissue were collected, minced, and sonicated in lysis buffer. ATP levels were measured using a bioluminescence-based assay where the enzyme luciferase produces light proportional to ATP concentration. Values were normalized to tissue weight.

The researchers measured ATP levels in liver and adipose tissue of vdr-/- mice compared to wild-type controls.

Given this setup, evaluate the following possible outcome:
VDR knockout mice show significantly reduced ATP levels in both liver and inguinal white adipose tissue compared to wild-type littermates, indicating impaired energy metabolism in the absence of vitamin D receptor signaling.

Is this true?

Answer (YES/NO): NO